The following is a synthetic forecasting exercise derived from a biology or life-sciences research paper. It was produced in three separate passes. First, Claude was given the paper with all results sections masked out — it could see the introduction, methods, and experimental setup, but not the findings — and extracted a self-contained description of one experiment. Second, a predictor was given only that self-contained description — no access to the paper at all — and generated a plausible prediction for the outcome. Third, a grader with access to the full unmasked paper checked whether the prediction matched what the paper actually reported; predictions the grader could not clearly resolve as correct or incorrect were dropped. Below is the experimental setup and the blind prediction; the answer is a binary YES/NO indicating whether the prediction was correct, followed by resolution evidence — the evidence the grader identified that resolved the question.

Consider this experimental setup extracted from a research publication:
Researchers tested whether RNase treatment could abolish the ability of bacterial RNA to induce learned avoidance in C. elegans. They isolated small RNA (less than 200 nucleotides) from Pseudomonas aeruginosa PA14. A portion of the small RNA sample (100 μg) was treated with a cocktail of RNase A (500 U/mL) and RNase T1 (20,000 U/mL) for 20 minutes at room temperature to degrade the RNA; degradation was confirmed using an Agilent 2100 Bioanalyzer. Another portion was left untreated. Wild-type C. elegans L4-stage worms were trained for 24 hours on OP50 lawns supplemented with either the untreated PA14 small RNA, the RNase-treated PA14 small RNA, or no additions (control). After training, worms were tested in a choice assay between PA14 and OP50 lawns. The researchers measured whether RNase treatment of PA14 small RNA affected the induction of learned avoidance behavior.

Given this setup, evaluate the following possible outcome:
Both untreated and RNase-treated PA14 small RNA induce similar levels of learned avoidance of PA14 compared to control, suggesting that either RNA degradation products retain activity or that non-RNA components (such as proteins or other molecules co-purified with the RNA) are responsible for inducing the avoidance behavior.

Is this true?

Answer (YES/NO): NO